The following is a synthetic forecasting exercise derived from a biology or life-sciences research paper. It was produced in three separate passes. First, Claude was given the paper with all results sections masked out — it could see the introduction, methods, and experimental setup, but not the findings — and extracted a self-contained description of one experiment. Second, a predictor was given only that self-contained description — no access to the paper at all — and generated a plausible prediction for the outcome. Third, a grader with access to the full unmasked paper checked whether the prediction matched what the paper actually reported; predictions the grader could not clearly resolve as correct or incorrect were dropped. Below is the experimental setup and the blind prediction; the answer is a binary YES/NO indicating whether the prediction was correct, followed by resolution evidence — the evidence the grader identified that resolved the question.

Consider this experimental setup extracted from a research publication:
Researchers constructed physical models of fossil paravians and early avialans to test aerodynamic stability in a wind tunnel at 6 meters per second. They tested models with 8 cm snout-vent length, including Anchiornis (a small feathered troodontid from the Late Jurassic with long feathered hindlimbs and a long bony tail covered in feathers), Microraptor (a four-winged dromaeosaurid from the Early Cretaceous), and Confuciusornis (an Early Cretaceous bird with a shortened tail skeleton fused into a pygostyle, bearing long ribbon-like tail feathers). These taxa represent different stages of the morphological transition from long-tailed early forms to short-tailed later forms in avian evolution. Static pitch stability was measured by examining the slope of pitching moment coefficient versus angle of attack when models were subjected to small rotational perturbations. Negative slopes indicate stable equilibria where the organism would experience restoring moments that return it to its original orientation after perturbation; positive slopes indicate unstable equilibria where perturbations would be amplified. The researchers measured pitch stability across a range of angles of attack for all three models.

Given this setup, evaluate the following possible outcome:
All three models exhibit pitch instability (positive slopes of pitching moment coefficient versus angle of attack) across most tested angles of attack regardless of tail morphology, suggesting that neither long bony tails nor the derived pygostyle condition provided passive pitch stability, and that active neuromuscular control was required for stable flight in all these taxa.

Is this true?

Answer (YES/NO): NO